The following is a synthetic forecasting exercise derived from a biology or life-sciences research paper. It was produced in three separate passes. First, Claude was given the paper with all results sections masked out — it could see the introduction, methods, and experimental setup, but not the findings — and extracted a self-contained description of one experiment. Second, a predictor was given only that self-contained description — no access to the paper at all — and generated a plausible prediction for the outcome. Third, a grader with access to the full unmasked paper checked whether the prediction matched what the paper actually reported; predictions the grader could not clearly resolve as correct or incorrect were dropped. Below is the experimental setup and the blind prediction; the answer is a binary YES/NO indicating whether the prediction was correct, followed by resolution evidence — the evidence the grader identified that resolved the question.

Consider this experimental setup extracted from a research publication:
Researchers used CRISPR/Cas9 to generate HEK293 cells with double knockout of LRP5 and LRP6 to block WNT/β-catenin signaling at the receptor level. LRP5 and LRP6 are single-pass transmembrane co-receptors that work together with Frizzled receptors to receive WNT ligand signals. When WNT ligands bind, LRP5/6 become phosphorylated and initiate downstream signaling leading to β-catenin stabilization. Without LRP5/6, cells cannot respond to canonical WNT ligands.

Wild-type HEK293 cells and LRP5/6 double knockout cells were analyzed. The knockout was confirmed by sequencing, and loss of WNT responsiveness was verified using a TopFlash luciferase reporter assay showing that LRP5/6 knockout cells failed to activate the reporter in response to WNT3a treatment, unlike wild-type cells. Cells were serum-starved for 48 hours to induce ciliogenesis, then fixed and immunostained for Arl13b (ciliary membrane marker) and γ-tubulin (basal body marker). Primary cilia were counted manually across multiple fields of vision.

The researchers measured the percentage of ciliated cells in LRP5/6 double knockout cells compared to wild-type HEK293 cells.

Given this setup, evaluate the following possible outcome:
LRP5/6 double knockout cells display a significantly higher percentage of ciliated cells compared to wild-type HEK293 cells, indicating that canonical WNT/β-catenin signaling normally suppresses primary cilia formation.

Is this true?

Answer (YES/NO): NO